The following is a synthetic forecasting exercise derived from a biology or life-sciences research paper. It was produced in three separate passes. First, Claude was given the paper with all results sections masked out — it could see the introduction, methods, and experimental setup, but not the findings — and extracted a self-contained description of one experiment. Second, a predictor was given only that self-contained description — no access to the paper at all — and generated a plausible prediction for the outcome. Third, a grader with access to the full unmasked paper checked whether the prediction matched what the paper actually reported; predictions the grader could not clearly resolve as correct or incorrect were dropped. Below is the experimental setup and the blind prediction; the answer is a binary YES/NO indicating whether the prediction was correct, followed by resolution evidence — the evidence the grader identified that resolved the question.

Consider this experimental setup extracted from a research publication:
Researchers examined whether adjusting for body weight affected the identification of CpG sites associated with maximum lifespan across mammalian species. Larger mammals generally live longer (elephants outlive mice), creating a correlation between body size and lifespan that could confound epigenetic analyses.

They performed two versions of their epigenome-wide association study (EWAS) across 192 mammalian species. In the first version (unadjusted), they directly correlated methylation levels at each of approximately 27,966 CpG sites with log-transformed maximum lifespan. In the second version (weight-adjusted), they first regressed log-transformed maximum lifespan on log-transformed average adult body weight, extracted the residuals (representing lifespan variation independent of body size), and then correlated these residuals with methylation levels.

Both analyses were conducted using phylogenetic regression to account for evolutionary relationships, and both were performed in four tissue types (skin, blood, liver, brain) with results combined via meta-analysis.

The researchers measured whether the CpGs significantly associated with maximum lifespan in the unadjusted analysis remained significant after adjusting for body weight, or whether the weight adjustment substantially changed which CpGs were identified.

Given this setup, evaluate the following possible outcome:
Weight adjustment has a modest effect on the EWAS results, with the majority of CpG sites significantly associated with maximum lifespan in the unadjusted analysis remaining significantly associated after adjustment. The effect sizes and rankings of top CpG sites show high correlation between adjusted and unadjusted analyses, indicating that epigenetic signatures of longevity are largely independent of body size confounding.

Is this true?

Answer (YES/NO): NO